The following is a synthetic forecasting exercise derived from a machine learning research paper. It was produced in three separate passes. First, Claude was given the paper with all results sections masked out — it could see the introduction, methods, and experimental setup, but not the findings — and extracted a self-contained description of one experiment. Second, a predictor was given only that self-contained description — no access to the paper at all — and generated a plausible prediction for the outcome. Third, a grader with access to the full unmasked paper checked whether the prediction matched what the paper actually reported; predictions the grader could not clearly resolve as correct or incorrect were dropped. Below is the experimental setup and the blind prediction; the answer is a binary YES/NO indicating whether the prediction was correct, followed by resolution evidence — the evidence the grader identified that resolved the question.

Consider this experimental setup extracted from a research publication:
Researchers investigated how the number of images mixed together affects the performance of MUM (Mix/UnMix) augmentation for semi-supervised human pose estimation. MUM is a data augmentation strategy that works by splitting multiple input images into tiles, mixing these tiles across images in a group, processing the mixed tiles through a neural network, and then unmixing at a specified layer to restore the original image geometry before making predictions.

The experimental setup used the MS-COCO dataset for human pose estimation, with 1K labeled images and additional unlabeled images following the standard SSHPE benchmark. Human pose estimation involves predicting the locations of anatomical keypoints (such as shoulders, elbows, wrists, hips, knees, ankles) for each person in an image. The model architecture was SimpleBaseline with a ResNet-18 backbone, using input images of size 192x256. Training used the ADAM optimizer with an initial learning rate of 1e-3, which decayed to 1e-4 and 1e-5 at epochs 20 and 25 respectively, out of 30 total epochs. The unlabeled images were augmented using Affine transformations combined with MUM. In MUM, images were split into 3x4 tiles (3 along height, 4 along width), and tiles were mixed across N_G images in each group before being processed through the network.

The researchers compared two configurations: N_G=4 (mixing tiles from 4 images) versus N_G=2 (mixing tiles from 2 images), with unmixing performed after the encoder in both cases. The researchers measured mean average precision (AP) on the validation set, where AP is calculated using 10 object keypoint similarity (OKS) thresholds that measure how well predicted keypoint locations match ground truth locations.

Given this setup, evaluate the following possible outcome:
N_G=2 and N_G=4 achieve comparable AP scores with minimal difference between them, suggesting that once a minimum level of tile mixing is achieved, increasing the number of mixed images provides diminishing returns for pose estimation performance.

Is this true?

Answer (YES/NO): NO